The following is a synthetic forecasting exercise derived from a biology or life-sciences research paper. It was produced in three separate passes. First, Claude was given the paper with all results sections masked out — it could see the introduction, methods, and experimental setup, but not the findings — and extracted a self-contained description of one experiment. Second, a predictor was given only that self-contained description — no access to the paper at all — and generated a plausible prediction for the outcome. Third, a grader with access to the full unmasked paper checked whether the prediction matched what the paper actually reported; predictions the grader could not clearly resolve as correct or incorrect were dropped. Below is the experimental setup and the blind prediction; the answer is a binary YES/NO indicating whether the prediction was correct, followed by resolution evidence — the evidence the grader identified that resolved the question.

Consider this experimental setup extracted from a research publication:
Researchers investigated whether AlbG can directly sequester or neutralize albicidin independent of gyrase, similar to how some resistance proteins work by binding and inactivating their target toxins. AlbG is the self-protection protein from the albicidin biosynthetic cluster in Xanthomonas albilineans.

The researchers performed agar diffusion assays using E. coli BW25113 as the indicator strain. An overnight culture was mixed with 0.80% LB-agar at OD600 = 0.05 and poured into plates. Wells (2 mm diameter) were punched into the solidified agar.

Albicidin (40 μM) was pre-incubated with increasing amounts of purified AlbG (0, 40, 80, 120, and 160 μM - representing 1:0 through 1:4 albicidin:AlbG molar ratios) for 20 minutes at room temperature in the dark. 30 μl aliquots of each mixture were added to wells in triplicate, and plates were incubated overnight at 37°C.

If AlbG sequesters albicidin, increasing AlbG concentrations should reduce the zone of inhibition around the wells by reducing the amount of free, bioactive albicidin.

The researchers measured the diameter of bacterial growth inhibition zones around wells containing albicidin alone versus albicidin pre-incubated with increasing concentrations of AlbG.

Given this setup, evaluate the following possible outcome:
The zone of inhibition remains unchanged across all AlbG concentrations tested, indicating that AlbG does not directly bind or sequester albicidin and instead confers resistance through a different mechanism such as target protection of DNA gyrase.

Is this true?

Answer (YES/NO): YES